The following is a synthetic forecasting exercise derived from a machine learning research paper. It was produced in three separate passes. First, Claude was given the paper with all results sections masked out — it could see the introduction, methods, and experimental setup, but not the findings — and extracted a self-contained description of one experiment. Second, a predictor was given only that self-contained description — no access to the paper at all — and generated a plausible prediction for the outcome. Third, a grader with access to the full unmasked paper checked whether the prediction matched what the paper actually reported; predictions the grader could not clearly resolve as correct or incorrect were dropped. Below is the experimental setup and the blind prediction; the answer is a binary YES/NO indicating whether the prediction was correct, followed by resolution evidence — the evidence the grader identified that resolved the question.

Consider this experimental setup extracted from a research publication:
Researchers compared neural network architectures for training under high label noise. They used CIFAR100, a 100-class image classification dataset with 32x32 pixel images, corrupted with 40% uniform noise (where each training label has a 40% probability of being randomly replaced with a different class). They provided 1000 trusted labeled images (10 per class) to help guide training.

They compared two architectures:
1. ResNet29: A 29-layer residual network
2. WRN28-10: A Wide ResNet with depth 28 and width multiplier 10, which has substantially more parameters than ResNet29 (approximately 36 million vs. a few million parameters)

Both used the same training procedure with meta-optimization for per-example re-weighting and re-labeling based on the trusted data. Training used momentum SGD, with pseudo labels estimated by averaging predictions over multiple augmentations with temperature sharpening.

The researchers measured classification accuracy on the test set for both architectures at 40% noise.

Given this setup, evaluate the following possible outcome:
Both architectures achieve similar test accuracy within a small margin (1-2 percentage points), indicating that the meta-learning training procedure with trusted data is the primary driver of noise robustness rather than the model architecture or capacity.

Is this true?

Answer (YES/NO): NO